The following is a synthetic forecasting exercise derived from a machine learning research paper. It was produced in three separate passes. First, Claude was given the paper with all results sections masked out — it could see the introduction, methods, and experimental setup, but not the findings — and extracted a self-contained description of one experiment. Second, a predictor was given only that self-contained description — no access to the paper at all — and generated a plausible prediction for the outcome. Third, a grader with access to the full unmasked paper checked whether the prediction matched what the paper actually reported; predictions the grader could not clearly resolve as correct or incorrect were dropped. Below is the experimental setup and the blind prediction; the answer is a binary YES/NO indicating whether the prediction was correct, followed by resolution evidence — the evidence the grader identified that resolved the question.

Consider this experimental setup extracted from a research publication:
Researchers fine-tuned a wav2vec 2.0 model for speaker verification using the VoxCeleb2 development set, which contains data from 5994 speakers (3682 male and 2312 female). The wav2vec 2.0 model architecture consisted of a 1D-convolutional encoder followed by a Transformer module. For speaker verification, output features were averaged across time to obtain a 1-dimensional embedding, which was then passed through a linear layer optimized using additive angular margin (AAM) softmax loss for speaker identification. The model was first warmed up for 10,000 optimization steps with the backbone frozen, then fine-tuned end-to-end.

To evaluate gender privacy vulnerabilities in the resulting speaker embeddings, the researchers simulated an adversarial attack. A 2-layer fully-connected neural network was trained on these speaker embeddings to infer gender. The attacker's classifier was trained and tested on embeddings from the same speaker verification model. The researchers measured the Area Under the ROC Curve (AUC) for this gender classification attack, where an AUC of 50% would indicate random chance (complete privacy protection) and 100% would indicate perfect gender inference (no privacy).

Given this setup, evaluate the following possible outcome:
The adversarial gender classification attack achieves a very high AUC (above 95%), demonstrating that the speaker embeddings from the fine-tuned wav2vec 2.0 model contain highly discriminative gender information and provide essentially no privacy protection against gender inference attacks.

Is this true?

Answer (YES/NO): YES